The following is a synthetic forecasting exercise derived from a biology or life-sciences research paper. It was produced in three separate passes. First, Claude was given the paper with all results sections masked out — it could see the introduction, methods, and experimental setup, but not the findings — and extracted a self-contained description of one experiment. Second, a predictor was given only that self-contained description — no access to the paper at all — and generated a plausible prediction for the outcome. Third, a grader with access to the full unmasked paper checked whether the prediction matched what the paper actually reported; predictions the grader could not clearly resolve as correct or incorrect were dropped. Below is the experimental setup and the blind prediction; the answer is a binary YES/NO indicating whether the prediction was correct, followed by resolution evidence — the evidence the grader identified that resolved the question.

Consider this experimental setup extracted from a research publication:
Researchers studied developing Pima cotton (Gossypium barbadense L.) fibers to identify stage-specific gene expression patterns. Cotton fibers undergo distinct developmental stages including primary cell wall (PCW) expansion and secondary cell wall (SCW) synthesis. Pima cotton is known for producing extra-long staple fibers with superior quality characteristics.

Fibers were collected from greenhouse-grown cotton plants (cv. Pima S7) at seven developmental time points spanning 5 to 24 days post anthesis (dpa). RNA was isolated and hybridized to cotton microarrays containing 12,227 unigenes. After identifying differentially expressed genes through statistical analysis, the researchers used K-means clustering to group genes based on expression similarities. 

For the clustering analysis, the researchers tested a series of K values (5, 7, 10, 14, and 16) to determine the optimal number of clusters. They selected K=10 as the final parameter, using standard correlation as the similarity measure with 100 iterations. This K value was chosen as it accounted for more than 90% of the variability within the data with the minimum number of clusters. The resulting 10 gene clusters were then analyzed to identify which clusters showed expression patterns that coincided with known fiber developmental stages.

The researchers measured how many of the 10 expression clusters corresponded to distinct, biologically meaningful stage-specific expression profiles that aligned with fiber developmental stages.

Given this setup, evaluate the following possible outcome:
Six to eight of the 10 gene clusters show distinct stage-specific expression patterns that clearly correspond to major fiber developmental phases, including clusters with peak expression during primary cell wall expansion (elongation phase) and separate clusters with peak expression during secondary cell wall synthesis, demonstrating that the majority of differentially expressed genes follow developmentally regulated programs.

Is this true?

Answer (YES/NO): YES